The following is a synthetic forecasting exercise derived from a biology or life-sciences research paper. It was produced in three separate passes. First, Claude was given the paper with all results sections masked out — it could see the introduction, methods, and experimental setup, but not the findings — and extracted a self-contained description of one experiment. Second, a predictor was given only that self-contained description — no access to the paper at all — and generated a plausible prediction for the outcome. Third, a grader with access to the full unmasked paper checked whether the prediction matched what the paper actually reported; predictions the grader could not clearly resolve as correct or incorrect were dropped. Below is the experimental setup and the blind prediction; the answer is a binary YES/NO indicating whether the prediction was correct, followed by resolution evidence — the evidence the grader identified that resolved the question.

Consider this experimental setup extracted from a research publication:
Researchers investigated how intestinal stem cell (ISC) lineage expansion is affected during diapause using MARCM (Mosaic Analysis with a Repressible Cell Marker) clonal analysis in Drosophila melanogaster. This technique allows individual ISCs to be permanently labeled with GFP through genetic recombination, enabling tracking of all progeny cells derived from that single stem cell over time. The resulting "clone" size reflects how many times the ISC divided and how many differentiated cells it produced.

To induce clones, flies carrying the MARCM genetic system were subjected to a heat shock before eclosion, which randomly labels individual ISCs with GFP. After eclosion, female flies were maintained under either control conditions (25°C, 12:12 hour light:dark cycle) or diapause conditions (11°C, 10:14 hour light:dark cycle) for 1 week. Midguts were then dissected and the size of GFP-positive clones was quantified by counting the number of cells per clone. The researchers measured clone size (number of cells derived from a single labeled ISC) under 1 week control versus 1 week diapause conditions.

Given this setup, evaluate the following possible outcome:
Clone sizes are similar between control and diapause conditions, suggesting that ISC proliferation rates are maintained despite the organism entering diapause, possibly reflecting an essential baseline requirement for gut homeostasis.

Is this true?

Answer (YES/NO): NO